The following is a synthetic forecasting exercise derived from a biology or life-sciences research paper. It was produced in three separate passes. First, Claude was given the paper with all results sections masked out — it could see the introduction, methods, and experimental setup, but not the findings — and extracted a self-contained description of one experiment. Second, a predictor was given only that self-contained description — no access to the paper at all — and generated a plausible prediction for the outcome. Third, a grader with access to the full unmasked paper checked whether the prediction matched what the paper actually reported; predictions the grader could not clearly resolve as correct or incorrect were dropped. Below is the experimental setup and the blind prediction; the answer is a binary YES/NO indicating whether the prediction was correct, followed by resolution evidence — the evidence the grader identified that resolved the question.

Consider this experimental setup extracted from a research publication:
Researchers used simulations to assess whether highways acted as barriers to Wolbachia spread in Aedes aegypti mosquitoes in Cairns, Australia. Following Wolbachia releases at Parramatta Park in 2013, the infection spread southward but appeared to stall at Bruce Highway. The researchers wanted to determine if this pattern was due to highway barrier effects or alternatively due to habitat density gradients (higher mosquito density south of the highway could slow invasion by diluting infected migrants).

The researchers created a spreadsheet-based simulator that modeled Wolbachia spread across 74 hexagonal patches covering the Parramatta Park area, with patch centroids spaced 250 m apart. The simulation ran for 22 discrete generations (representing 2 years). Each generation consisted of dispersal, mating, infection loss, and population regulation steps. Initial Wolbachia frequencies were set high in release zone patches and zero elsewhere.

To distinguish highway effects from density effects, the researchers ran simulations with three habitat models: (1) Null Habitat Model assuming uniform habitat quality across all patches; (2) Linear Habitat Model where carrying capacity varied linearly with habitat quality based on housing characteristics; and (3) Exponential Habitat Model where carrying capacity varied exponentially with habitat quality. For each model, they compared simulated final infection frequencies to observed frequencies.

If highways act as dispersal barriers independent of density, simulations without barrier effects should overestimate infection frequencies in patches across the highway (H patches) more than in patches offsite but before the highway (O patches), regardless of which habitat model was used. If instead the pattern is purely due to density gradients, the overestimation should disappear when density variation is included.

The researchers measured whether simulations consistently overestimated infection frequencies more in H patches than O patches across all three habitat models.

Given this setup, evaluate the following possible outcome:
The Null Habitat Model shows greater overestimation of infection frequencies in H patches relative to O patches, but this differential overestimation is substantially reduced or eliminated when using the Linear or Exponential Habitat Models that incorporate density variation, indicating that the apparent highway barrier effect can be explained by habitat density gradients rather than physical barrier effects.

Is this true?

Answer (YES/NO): NO